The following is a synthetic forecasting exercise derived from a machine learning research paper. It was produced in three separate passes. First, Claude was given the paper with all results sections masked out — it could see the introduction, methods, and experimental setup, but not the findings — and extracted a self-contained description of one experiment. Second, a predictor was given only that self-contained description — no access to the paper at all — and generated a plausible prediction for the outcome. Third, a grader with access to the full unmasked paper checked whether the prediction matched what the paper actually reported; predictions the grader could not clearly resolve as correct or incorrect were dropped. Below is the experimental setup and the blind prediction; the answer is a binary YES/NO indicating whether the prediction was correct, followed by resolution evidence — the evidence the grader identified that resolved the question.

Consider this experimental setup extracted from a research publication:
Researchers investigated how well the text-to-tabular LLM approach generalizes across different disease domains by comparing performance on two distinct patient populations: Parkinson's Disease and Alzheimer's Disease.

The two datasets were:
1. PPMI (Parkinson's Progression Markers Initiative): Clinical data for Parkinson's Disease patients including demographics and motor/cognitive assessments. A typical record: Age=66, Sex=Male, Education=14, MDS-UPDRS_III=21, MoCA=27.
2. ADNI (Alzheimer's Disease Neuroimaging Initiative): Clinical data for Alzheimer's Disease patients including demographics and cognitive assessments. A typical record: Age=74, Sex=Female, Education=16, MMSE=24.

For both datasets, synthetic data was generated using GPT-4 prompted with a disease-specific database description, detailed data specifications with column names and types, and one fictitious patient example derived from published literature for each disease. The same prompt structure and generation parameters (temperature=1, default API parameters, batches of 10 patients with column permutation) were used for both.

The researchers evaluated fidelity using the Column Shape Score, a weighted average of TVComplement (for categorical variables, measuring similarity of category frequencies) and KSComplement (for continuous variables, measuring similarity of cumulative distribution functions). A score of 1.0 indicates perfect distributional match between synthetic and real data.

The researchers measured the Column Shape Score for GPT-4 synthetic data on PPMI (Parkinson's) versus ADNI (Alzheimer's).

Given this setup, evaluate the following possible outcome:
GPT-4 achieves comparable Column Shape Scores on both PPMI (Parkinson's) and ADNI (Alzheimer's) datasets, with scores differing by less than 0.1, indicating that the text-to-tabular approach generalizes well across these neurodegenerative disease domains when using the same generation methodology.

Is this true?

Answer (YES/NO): YES